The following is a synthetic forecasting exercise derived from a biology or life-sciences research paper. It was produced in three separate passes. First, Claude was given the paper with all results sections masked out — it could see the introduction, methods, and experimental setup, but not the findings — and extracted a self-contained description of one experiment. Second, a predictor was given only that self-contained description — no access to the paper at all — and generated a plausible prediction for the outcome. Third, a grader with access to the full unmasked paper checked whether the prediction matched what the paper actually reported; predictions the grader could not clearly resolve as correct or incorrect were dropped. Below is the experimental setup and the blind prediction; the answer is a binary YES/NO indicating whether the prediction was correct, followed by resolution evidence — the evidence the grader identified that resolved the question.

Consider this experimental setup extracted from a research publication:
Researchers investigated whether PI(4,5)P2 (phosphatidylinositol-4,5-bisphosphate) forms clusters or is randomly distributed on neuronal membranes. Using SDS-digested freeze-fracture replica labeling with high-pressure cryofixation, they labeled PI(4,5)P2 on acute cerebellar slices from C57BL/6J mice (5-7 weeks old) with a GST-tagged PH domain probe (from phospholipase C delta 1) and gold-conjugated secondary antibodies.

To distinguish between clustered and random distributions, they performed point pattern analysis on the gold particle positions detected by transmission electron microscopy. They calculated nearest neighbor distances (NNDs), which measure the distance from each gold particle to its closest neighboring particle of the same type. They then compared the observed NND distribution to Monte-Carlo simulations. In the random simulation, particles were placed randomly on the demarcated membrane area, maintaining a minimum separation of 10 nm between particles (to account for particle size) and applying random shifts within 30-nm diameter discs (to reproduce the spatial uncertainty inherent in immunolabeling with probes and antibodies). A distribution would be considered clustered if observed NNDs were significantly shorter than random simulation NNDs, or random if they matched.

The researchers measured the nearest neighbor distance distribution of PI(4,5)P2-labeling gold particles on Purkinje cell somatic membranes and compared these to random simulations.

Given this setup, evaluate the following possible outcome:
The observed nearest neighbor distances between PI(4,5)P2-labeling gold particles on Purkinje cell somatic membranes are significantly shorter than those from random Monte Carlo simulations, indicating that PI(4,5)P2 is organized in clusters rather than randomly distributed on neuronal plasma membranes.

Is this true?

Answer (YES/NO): YES